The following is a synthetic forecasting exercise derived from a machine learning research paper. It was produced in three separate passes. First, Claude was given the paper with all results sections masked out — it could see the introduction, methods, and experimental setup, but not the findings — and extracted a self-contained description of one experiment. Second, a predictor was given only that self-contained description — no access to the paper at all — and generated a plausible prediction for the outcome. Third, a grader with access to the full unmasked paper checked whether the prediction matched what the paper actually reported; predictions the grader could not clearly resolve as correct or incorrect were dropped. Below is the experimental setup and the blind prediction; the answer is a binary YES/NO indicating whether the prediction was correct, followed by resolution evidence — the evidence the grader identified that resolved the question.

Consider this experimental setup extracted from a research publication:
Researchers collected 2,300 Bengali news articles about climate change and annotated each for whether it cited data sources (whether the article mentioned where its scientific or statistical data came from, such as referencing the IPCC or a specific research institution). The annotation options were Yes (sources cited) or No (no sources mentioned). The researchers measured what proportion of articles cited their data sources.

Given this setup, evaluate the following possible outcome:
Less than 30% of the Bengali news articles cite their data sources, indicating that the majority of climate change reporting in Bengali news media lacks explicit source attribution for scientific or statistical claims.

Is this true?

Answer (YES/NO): YES